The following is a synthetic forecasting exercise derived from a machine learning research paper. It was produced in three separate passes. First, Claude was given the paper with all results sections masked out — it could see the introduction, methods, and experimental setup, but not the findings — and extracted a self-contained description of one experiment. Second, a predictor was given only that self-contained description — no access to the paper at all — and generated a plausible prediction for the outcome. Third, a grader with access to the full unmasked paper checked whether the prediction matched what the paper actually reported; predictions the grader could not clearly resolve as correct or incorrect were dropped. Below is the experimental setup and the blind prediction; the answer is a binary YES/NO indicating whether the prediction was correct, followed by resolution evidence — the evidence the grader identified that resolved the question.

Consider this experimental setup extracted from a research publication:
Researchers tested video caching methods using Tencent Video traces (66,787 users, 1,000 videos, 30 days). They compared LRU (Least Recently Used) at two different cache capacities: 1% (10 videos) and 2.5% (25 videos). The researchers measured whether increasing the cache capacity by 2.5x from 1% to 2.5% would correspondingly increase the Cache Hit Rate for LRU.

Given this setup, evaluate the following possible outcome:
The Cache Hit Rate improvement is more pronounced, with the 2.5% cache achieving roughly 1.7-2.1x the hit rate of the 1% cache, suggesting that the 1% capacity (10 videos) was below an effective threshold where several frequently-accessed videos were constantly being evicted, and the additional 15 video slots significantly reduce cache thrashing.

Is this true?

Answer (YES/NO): NO